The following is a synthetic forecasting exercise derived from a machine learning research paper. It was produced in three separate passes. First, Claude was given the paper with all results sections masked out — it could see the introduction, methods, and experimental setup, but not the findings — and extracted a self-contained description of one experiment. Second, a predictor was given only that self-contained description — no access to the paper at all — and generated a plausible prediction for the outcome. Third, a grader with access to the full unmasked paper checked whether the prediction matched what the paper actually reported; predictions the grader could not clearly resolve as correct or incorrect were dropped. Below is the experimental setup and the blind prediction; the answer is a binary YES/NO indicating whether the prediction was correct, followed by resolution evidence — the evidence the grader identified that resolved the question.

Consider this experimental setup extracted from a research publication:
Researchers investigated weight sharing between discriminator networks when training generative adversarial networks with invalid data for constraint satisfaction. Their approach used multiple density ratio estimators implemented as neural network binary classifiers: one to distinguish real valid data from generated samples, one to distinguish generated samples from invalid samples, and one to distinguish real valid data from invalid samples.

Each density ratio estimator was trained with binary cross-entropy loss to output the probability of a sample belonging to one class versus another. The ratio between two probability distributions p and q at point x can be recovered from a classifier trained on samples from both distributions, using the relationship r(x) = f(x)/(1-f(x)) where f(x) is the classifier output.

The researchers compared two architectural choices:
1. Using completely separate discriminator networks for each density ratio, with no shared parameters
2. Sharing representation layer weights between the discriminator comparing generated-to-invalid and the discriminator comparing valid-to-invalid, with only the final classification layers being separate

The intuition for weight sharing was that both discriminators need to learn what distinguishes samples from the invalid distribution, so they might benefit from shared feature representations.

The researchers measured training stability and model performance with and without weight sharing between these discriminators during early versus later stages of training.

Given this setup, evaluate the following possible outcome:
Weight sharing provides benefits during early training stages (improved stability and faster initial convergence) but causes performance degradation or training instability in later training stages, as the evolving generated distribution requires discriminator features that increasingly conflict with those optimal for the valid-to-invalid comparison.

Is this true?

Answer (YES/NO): NO